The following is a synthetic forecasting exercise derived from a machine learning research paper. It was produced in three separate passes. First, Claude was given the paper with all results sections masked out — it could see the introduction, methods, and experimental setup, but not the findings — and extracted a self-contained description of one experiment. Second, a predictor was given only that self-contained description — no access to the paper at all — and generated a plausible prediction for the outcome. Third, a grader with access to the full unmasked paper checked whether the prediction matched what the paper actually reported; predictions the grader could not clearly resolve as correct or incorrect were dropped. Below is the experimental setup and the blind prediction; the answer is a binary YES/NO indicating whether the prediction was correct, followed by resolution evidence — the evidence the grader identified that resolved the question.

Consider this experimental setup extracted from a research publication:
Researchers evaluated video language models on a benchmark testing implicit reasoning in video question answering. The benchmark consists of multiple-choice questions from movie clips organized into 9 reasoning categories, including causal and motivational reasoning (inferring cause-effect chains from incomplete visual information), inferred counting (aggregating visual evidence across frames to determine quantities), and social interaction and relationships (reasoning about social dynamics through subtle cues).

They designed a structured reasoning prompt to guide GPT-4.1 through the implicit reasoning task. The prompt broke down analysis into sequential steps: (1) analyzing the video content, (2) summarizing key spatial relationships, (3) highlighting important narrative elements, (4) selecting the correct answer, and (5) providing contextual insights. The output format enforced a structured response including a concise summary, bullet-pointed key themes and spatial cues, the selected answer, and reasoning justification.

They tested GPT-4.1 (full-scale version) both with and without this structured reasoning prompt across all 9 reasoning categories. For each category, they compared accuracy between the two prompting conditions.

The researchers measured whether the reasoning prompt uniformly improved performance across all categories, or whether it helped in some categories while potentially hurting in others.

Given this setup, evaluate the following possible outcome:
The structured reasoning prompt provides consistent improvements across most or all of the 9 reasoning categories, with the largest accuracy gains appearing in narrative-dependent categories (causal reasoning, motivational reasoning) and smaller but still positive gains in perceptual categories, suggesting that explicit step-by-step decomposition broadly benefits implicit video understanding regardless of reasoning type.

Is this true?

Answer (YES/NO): NO